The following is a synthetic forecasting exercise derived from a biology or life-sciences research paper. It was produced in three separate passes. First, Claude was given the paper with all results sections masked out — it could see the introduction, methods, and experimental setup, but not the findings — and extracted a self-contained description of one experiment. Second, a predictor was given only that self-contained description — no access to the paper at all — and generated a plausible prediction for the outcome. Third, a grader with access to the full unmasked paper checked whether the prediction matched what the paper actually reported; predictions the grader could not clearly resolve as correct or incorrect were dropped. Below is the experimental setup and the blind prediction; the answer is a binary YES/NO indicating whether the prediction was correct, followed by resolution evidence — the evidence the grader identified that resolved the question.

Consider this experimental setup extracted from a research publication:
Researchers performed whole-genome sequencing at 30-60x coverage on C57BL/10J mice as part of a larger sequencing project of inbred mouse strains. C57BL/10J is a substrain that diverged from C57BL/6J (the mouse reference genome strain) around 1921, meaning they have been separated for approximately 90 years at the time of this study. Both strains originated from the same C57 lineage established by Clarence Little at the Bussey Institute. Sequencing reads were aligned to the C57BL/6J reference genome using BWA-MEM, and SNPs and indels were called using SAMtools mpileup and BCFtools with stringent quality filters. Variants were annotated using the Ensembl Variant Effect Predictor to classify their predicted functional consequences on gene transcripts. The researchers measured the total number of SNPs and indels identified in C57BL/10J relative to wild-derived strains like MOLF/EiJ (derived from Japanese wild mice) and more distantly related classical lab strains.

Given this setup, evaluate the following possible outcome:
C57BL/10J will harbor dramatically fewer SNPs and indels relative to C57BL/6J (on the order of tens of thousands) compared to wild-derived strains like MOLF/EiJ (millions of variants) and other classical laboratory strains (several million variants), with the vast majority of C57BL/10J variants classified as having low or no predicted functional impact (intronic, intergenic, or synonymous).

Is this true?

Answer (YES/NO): NO